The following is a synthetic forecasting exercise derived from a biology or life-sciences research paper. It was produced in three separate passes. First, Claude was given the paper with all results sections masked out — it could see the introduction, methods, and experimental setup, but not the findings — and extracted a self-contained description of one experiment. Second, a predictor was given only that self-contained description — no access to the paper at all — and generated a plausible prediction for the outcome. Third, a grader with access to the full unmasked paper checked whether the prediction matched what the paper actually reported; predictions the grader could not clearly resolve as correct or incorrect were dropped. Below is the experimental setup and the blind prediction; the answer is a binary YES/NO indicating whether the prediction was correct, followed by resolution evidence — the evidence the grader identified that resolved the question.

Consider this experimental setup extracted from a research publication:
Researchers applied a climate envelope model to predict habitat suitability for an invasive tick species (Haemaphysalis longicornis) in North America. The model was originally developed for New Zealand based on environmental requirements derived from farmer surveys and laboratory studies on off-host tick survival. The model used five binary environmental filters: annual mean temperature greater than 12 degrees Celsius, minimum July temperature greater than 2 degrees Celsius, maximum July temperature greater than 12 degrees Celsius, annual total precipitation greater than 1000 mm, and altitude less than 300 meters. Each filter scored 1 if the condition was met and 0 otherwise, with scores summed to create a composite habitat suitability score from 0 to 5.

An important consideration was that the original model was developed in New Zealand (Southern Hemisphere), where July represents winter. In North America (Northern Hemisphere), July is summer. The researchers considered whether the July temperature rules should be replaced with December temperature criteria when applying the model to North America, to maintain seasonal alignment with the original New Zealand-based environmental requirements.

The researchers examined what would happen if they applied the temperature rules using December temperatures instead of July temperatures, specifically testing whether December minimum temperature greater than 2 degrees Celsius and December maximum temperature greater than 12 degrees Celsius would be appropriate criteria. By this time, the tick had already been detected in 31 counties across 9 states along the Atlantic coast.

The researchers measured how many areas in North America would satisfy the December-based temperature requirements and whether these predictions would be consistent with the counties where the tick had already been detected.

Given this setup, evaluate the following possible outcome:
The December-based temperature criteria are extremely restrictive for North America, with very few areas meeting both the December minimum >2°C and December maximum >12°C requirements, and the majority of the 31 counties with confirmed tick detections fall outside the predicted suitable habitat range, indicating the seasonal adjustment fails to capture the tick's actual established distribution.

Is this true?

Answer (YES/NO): YES